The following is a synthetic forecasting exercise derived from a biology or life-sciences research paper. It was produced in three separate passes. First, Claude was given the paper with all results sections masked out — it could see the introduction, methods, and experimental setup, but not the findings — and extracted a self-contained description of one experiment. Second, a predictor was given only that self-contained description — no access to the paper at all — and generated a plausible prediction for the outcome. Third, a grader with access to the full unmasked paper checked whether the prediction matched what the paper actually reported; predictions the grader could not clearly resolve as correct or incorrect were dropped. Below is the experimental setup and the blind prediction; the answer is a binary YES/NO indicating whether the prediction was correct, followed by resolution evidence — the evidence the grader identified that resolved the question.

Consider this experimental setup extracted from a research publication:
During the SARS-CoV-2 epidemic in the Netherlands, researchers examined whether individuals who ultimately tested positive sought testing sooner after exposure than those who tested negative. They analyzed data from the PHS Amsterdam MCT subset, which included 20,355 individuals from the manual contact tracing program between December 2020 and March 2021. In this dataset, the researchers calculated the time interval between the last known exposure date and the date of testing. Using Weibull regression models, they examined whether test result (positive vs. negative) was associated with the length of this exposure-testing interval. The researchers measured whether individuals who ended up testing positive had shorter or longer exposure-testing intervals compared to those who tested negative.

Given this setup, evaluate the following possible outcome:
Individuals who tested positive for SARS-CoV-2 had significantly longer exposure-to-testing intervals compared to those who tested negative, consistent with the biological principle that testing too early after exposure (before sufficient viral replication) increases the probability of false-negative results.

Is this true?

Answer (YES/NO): NO